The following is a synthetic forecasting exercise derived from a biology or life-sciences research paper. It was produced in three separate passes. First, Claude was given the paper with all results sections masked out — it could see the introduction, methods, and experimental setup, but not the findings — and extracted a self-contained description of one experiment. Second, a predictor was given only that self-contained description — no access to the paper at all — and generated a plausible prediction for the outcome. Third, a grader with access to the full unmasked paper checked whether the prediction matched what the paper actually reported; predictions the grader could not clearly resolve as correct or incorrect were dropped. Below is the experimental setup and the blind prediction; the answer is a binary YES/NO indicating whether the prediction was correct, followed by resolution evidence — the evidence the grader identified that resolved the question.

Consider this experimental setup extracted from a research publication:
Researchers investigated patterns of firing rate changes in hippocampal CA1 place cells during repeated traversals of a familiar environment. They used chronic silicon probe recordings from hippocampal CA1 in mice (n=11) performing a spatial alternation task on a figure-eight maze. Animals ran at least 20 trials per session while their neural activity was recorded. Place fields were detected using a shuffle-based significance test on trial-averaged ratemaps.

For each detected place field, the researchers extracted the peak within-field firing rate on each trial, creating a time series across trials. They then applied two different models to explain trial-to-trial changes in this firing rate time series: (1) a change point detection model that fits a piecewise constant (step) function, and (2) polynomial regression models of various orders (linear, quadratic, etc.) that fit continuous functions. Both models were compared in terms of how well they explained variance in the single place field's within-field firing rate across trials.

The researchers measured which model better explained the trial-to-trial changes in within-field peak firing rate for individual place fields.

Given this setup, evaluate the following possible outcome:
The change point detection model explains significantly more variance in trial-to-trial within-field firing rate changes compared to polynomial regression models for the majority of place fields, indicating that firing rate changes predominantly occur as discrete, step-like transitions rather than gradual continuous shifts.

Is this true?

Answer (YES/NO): YES